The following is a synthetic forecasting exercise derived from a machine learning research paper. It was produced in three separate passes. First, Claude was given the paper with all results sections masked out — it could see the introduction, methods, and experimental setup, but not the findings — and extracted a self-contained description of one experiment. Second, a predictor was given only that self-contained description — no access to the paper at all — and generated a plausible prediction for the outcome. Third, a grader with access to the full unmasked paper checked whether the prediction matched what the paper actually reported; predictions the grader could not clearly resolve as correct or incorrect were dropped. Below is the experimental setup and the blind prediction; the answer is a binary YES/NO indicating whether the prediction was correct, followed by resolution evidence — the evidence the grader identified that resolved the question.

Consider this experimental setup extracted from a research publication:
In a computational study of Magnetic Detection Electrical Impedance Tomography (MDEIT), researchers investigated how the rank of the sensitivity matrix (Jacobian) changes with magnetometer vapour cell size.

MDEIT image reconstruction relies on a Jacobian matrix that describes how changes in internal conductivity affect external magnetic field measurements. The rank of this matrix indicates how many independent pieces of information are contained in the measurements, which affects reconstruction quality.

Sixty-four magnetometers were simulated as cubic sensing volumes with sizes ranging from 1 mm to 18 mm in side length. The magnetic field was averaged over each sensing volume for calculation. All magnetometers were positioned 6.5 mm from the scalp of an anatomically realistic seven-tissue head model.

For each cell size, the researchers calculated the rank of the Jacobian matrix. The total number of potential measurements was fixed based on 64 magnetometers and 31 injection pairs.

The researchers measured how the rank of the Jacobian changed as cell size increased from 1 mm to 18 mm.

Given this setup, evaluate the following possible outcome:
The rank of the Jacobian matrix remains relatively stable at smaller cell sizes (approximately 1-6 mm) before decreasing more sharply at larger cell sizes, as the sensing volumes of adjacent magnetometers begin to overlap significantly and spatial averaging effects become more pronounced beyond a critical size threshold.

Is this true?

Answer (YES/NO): NO